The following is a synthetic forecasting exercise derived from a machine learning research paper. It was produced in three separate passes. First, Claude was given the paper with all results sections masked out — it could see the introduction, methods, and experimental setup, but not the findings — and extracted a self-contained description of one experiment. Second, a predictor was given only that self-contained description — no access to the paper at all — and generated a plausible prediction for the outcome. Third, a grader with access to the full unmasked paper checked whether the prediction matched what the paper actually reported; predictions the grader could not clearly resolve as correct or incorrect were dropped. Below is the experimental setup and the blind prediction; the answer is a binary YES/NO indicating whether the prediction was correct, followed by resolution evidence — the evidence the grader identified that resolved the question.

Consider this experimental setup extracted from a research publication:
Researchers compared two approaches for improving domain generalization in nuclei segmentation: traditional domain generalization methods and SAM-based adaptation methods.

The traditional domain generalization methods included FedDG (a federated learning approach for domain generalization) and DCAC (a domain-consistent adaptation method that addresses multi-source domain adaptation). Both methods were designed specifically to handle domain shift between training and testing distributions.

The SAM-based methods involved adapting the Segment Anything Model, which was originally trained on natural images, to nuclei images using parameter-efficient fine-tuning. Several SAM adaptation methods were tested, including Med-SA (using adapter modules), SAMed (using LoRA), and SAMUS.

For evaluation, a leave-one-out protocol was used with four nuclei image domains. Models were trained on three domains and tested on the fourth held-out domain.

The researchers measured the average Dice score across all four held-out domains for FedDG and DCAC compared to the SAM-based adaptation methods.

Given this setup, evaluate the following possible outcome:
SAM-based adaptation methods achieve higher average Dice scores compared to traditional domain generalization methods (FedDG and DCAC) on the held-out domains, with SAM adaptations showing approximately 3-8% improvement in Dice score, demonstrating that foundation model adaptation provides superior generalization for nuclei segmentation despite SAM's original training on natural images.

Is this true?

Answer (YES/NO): NO